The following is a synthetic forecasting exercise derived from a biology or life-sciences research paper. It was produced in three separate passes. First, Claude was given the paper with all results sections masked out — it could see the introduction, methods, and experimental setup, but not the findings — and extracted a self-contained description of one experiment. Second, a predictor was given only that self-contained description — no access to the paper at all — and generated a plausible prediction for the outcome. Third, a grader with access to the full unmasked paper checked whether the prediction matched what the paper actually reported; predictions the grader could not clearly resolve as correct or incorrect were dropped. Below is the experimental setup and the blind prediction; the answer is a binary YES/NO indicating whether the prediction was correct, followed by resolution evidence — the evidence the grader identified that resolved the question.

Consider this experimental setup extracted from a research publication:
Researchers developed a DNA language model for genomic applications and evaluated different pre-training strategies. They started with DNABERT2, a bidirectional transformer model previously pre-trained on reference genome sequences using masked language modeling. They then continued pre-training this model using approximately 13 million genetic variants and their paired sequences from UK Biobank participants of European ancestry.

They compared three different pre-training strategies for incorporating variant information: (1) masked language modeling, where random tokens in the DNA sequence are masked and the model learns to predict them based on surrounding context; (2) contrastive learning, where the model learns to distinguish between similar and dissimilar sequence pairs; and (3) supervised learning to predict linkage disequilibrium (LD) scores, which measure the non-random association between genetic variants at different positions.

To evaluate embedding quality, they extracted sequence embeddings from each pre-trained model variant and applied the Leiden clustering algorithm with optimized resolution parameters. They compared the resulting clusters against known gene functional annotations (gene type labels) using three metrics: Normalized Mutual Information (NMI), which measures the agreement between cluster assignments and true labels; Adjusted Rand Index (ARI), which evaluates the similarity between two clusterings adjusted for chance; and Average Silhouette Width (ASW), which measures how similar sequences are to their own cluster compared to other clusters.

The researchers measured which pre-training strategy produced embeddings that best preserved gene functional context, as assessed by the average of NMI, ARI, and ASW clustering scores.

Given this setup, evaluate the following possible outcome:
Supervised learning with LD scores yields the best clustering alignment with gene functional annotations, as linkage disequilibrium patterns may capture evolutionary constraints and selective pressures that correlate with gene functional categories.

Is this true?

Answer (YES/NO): NO